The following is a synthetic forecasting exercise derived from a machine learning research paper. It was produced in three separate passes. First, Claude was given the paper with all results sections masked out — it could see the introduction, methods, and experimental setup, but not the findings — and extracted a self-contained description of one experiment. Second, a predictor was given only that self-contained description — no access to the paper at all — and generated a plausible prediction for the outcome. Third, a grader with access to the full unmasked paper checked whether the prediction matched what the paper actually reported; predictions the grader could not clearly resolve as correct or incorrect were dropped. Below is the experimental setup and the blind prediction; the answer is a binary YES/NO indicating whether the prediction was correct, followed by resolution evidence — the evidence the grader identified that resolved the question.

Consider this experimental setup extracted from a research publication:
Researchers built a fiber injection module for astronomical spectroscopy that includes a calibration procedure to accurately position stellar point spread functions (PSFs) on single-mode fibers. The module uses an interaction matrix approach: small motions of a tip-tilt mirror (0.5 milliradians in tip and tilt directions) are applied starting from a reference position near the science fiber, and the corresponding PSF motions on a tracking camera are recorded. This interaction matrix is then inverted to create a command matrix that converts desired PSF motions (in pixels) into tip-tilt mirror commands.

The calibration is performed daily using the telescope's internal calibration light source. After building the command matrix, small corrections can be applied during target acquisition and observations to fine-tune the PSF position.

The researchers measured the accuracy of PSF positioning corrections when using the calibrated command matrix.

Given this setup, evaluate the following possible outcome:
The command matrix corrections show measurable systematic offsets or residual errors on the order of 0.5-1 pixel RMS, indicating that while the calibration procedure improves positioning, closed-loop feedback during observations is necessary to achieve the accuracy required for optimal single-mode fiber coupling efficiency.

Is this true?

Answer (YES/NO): NO